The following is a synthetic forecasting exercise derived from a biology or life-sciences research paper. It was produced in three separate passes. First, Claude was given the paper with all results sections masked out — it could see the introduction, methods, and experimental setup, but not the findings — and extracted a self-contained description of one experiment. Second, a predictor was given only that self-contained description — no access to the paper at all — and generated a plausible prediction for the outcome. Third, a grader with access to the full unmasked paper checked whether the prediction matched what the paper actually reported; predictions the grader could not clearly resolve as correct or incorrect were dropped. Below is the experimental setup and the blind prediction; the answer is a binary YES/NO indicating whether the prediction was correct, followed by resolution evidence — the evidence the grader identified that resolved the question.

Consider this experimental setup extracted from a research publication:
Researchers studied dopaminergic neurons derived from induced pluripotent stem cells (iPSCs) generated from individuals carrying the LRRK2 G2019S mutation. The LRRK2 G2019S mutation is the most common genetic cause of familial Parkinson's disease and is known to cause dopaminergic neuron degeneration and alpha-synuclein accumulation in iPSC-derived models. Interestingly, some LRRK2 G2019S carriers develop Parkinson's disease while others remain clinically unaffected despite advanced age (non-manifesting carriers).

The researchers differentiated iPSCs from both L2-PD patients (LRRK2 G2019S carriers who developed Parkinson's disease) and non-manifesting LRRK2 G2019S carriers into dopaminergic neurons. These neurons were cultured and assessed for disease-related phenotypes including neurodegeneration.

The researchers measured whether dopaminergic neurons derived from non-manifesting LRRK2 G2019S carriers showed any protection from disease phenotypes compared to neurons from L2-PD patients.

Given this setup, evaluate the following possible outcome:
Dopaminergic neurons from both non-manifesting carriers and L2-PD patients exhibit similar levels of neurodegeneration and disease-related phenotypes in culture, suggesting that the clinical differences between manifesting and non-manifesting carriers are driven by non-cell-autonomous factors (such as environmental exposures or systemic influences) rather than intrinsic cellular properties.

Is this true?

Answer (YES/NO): NO